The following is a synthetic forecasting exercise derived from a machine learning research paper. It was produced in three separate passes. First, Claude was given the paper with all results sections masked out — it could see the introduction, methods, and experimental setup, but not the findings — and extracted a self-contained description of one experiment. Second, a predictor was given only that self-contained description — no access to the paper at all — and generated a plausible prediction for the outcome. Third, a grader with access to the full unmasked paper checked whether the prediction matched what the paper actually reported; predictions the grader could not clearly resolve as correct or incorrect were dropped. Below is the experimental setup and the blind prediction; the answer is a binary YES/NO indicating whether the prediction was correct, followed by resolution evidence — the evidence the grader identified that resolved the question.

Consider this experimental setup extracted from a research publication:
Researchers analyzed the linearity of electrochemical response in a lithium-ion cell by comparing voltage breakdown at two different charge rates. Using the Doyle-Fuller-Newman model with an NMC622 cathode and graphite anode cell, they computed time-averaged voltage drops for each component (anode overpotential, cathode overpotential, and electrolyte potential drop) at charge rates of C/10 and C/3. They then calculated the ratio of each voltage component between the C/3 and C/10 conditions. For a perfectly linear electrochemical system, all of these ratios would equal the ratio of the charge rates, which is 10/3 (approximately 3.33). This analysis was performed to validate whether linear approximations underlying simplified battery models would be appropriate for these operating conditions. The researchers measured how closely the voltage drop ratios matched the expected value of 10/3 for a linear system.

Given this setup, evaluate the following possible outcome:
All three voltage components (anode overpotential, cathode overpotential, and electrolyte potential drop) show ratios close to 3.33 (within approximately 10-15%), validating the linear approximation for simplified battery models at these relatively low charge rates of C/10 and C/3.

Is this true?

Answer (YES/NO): NO